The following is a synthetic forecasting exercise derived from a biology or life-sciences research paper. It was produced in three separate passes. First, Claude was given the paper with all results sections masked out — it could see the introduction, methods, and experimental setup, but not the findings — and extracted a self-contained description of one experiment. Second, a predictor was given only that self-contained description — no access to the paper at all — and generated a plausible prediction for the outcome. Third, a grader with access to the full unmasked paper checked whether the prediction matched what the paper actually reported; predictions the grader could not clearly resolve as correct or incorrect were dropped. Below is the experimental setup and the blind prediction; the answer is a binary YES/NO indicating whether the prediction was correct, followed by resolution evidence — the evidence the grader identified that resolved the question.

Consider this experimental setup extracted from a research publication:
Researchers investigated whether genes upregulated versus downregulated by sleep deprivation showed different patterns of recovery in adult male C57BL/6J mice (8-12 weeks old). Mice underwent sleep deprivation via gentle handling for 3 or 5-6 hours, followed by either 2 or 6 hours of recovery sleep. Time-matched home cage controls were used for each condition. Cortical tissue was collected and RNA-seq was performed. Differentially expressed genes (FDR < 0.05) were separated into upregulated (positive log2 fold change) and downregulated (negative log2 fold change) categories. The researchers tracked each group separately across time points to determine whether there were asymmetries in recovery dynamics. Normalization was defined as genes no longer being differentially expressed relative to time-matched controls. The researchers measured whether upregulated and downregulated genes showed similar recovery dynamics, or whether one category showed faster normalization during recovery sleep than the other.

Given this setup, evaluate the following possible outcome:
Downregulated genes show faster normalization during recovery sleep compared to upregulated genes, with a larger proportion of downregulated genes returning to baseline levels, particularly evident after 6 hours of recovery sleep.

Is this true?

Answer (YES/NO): NO